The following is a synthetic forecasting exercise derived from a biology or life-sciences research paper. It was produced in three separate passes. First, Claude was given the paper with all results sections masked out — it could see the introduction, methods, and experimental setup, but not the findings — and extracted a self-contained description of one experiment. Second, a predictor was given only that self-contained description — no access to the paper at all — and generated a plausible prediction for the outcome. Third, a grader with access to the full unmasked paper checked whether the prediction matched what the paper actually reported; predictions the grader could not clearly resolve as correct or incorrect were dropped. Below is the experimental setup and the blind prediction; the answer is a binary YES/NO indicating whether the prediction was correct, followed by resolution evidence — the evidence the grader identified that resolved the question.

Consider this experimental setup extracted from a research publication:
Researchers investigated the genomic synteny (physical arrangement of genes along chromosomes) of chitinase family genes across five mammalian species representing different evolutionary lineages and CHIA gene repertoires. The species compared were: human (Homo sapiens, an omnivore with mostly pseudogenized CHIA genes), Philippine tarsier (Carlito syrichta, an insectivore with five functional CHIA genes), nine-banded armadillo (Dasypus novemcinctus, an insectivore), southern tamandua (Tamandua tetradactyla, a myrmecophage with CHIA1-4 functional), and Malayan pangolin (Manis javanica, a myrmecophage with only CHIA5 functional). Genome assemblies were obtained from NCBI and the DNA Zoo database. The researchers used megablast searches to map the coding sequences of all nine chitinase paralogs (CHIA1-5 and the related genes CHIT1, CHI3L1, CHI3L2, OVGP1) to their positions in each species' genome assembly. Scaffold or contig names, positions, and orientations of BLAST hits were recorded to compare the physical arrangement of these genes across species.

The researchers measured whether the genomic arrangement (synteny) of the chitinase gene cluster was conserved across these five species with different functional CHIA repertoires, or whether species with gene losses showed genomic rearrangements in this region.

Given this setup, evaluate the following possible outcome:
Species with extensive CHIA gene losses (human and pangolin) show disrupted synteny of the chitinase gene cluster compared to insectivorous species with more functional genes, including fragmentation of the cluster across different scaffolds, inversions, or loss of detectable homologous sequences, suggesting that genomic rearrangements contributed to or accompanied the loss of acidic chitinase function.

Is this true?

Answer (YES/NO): NO